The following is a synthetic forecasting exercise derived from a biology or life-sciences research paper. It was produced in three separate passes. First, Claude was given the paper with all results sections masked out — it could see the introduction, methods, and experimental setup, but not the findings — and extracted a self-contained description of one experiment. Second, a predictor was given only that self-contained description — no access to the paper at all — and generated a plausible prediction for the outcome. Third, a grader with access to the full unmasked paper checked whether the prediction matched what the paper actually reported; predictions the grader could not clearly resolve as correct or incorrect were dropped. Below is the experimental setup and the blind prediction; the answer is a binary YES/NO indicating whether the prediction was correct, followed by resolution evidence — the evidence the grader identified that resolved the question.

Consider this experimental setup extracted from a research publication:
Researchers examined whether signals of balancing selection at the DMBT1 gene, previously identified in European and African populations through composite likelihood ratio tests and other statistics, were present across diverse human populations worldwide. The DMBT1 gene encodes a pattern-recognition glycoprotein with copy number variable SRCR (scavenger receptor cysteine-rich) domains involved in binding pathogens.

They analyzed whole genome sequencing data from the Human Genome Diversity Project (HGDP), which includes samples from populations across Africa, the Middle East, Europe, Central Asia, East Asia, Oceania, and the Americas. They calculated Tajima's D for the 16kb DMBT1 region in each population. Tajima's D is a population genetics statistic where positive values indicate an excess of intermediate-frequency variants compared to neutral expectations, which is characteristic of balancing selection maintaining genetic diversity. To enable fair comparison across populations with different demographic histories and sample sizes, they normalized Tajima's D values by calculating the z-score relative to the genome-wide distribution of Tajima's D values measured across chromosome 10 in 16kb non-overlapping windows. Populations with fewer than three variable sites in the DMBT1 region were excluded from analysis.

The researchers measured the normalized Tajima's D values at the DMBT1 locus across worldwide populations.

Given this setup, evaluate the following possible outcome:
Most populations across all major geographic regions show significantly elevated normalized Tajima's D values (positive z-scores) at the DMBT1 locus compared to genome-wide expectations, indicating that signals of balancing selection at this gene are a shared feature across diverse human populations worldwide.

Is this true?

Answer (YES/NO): NO